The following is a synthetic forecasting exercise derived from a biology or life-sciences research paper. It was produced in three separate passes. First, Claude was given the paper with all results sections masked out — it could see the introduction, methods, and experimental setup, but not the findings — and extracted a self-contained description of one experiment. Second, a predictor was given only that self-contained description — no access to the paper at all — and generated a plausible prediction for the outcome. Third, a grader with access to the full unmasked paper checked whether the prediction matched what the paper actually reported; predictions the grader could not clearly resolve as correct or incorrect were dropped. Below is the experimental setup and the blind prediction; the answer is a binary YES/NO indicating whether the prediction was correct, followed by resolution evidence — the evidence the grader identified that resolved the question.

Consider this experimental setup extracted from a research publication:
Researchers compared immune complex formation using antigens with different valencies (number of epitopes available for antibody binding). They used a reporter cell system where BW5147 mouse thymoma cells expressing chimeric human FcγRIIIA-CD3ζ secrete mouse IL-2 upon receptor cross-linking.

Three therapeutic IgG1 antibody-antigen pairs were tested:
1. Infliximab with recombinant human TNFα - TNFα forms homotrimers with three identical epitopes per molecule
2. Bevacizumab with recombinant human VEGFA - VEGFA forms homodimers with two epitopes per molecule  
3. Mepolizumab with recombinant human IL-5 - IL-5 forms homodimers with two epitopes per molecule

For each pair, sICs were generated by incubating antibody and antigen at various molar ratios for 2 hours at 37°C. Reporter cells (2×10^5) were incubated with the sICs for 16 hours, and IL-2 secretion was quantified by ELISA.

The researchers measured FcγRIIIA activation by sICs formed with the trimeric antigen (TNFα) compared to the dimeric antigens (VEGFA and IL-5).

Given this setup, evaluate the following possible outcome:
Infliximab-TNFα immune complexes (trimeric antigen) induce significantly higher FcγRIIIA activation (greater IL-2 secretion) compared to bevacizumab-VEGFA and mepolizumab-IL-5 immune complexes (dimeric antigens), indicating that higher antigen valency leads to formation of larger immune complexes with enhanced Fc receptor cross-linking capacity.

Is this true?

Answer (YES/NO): NO